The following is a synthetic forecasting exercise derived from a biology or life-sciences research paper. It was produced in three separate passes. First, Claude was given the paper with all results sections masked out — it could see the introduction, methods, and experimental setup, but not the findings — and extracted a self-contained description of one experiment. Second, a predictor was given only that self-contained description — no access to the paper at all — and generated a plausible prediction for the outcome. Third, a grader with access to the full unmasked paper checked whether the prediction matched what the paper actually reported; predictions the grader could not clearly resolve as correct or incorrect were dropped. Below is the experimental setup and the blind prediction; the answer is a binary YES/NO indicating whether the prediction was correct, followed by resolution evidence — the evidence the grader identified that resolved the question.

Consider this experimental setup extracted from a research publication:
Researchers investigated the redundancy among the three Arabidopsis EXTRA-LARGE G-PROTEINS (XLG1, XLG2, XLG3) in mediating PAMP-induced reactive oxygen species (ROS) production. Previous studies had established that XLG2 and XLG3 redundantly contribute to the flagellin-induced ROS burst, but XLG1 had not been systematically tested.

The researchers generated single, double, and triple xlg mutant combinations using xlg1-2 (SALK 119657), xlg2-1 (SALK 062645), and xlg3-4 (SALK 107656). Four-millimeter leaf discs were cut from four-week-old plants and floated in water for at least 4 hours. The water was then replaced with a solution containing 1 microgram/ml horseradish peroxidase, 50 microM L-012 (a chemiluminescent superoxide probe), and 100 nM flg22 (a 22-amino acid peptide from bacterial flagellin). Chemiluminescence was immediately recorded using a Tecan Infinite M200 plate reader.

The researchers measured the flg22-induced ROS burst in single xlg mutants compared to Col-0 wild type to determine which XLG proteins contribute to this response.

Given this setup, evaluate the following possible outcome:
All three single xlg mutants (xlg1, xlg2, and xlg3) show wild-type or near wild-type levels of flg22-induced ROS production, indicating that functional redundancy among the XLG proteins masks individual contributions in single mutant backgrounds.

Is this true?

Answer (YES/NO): NO